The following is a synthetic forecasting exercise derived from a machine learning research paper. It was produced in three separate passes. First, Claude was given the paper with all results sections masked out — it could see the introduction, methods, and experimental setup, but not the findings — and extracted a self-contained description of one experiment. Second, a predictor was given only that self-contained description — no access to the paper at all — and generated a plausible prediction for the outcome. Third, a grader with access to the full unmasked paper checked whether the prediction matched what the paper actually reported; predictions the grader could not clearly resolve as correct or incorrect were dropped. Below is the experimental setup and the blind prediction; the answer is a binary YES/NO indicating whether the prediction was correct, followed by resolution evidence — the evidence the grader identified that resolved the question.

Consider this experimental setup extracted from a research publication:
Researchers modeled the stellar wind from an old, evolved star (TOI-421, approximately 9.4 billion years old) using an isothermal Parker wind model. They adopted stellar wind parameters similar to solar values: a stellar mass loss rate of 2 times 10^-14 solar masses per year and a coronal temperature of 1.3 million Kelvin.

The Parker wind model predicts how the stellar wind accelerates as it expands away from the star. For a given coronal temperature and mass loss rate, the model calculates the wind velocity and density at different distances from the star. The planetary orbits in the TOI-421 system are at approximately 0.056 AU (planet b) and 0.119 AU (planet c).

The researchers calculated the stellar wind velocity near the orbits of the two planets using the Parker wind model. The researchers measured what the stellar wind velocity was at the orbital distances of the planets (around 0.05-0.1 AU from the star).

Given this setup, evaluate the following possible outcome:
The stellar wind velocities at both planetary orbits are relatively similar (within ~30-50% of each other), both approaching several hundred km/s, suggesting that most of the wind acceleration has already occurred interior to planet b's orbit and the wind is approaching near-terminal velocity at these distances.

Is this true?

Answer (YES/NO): NO